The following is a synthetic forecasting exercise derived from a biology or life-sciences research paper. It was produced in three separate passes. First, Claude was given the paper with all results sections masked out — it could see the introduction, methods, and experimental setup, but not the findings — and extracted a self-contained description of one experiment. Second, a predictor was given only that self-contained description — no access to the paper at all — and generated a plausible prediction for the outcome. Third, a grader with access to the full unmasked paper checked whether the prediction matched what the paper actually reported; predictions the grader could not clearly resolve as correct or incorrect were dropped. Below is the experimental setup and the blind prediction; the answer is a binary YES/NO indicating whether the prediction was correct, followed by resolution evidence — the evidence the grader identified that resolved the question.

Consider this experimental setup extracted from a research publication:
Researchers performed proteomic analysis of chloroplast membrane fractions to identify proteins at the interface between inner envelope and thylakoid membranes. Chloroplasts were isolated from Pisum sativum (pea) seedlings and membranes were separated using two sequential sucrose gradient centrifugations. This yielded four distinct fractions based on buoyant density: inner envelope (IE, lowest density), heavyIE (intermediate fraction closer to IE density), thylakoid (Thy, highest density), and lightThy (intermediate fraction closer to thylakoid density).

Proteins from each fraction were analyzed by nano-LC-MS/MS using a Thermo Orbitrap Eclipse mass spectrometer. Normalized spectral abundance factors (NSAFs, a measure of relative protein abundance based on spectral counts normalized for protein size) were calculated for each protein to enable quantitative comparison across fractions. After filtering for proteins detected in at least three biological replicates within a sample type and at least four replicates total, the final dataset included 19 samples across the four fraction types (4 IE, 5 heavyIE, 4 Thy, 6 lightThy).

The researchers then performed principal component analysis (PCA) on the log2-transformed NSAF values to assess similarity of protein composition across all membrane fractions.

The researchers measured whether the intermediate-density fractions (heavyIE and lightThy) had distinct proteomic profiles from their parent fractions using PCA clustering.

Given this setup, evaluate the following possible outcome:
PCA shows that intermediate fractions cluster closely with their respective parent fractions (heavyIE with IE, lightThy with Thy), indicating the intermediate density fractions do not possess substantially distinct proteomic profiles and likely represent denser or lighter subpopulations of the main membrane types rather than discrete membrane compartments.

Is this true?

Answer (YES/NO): NO